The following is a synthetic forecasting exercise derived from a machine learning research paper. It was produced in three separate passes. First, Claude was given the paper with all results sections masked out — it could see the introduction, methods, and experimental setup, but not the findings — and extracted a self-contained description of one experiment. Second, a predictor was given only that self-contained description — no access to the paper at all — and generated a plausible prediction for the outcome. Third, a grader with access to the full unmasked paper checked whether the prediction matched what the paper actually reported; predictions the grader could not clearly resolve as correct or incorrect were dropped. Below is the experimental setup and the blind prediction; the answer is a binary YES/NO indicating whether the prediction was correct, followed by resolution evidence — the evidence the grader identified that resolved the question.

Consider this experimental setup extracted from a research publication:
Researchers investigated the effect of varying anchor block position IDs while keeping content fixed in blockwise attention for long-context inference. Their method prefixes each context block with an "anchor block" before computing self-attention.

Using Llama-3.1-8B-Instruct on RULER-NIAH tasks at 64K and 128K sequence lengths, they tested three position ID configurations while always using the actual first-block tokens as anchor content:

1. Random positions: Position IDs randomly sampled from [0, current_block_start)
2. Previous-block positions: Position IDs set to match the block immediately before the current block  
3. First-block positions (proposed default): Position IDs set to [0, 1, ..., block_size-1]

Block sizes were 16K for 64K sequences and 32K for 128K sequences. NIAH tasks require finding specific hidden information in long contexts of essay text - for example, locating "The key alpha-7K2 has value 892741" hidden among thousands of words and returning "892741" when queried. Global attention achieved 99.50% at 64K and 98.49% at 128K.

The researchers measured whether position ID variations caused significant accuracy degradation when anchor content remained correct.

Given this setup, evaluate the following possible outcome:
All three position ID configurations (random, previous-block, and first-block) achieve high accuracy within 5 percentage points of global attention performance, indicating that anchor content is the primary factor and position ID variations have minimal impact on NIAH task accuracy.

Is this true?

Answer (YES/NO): YES